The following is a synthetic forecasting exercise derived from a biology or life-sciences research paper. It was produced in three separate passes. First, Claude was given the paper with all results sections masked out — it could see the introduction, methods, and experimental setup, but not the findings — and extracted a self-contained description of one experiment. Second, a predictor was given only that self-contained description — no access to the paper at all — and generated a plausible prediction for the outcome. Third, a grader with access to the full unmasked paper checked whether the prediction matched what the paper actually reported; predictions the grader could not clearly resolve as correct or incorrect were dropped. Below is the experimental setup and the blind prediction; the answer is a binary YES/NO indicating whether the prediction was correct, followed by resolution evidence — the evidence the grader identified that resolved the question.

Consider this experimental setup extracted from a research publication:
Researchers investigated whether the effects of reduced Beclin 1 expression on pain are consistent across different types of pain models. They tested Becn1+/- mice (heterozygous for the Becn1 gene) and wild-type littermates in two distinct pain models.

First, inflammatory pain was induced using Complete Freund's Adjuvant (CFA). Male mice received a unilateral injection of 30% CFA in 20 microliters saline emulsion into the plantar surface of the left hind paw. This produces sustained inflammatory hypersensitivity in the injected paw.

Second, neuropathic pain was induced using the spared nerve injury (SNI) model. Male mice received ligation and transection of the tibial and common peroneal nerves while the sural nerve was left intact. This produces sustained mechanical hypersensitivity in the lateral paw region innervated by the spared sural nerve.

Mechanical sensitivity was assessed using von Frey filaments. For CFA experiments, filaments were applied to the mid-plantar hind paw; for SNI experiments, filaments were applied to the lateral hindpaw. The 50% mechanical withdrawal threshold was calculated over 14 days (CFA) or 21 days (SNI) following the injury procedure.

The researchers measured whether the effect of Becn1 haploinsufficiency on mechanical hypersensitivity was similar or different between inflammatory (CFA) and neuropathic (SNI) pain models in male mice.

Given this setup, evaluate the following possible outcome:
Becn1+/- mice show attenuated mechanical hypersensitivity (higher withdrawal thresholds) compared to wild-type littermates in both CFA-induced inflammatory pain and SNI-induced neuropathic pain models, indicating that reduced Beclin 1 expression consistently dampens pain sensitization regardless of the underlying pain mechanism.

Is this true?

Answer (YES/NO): NO